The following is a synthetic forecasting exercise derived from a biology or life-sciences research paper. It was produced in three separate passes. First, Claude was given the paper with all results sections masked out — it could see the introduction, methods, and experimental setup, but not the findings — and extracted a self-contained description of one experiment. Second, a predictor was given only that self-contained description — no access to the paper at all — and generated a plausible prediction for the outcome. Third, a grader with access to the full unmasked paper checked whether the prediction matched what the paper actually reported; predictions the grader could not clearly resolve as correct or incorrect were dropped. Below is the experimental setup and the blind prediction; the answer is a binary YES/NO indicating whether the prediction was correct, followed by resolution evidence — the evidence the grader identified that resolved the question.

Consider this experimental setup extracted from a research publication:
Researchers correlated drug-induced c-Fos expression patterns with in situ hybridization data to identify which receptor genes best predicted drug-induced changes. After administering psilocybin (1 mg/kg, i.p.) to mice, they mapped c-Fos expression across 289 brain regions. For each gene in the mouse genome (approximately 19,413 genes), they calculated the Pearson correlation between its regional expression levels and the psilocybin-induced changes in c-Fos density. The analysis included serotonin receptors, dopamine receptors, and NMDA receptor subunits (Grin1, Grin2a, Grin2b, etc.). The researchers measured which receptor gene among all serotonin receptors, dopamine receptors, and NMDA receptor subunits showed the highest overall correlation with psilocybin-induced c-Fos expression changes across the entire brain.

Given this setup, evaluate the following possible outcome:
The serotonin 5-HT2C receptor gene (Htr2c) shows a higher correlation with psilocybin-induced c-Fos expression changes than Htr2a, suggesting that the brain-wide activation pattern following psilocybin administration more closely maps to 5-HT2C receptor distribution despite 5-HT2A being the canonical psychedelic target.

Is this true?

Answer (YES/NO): NO